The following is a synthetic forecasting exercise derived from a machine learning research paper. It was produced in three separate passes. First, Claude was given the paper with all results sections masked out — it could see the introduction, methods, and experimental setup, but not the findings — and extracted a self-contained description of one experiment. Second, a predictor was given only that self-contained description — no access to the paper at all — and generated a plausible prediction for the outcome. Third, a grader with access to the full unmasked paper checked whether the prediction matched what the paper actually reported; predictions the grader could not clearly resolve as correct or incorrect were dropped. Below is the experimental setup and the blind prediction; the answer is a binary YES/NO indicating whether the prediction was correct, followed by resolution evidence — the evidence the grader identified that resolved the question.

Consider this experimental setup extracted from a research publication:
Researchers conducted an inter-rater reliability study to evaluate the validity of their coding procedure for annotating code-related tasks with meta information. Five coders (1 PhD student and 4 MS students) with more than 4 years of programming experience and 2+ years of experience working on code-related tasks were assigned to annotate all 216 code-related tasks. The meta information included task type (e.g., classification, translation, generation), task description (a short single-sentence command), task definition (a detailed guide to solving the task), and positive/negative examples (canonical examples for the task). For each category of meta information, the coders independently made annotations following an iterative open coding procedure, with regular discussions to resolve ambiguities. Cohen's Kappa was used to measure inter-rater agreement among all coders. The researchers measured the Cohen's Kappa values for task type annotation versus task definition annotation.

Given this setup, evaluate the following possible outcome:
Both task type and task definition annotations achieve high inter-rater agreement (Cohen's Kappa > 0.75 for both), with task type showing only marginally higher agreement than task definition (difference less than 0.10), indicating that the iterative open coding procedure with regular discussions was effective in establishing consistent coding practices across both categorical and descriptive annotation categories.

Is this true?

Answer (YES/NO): NO